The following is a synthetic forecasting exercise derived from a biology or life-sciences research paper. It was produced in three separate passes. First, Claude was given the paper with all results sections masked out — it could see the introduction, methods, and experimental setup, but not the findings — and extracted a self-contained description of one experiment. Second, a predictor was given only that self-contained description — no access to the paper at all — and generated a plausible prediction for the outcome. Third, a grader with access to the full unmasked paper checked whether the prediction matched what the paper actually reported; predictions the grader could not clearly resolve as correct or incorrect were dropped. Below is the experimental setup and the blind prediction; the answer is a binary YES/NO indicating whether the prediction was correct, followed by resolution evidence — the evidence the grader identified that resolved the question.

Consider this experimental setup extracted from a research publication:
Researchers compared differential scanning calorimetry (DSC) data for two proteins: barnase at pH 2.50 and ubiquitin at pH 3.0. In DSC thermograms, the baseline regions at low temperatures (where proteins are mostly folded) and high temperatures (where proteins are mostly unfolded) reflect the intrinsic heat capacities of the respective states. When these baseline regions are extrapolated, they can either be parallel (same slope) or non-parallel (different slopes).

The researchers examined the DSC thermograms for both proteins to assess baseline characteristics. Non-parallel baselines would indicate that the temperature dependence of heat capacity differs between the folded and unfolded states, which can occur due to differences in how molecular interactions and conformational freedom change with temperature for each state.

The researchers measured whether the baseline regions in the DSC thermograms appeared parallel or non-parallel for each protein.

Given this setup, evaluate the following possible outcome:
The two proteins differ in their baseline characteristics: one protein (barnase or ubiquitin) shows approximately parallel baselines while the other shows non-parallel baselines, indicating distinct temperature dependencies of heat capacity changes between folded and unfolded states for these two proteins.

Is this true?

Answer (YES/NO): YES